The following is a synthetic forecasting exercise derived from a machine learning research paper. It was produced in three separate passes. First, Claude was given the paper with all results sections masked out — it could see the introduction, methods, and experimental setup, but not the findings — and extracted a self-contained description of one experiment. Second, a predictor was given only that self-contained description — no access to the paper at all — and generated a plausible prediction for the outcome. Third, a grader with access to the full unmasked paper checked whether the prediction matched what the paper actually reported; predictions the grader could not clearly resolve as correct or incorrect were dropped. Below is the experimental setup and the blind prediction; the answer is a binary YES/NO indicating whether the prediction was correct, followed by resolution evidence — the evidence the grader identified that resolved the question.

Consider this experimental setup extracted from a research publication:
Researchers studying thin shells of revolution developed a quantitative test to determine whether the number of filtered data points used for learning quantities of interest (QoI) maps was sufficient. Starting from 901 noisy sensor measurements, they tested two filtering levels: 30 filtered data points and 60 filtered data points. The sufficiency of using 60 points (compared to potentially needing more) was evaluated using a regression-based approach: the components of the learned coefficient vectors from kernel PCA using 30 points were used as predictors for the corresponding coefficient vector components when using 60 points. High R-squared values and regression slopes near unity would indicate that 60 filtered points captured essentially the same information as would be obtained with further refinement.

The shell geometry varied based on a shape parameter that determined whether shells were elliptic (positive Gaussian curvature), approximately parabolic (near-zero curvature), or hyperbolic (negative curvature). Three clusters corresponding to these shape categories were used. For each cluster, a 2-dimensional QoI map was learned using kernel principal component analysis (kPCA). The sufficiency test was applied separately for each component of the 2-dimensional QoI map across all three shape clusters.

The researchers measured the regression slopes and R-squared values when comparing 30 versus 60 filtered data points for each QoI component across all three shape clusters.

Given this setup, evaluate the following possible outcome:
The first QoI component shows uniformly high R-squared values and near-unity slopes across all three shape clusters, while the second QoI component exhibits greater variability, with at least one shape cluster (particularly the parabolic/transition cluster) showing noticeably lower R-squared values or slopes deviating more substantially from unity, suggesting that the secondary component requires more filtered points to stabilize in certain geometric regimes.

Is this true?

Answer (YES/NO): NO